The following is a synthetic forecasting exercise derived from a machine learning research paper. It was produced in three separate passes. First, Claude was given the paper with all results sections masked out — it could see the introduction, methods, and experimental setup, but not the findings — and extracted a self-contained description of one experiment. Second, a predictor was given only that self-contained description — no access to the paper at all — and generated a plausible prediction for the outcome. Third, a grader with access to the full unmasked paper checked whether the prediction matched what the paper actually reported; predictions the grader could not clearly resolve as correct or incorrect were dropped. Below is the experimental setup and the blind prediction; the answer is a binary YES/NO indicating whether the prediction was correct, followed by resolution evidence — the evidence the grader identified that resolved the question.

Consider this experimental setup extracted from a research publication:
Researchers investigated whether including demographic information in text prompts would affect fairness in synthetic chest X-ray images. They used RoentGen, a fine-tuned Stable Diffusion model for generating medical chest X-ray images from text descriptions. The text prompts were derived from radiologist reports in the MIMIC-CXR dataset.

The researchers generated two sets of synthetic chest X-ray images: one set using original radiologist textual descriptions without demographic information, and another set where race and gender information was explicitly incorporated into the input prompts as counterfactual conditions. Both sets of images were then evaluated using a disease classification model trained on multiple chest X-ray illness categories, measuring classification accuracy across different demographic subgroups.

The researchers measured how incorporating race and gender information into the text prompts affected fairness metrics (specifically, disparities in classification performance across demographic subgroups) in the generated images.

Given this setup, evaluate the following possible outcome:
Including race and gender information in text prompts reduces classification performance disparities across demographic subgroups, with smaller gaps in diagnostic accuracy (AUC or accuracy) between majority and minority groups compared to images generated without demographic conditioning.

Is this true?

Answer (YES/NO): NO